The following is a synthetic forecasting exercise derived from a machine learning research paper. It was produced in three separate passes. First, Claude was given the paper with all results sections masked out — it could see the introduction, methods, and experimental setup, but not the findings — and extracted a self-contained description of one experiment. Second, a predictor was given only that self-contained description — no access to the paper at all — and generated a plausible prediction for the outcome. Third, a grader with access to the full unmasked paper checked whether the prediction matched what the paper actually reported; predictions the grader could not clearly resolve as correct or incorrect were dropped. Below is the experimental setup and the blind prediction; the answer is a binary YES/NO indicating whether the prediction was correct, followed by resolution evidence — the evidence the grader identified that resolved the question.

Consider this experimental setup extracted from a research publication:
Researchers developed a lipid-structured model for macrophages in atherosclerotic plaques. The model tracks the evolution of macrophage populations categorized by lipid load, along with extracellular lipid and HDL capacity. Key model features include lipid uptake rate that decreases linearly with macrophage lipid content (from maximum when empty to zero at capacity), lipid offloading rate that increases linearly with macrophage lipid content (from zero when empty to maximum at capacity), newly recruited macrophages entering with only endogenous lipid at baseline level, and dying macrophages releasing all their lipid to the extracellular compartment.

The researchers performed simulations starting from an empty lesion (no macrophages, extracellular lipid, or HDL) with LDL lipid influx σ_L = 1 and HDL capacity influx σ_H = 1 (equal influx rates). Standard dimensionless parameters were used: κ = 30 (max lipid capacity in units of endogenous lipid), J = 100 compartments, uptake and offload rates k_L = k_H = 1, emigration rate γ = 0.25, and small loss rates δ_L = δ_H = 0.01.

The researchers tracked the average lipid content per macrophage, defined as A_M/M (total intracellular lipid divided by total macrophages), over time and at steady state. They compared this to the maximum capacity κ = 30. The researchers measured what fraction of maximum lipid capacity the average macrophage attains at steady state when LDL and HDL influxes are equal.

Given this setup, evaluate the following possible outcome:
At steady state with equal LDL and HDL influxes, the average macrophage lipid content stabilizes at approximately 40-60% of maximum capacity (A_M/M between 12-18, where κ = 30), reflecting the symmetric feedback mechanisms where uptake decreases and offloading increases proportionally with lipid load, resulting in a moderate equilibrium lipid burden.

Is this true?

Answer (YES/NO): NO